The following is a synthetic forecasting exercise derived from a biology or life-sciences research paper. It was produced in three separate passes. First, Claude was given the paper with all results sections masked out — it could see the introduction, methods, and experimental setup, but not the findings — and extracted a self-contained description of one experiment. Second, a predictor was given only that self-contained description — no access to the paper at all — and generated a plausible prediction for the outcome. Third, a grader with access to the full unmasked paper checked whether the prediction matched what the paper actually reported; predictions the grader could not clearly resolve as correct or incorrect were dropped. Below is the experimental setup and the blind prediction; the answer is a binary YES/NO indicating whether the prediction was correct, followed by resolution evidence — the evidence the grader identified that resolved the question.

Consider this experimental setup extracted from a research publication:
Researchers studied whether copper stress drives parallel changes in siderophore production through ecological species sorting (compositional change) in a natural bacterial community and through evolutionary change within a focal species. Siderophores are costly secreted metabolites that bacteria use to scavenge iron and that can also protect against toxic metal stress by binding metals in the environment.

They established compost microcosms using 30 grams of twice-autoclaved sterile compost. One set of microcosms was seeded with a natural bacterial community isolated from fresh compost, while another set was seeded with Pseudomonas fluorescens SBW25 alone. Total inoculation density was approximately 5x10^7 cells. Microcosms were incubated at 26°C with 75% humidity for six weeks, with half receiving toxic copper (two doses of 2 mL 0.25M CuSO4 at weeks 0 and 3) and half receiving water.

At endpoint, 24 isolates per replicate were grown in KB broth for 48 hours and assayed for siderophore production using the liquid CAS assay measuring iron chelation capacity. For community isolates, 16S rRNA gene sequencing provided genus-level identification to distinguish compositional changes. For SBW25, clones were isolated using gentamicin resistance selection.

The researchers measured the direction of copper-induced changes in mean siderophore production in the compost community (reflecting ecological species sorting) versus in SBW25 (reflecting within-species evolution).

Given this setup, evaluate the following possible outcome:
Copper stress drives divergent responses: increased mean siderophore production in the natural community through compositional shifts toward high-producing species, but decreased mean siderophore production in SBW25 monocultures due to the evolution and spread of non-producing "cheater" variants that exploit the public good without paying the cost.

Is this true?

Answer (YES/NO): NO